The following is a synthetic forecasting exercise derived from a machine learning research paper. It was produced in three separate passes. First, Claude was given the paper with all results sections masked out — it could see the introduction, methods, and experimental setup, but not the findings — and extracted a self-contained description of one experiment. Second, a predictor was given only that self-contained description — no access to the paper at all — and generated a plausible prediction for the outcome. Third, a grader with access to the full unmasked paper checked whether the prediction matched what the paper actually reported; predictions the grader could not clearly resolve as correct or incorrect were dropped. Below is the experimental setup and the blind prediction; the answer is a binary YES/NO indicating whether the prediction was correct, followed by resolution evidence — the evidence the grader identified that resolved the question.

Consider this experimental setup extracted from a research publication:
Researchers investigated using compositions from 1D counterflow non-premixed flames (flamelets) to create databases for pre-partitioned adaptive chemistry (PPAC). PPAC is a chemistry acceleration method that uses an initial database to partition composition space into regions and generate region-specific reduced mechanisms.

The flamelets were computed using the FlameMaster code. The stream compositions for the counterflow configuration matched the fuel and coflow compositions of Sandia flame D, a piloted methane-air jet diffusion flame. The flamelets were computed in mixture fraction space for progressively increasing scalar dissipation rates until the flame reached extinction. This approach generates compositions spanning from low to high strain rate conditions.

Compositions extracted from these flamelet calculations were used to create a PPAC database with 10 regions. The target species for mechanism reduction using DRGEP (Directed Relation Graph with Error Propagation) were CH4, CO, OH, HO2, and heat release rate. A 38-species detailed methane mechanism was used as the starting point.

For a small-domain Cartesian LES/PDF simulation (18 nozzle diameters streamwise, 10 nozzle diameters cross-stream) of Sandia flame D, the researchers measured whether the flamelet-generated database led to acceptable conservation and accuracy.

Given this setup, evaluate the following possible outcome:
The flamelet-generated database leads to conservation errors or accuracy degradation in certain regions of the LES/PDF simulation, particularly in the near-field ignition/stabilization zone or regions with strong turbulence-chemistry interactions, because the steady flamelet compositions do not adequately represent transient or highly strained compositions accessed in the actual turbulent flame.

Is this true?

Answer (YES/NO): NO